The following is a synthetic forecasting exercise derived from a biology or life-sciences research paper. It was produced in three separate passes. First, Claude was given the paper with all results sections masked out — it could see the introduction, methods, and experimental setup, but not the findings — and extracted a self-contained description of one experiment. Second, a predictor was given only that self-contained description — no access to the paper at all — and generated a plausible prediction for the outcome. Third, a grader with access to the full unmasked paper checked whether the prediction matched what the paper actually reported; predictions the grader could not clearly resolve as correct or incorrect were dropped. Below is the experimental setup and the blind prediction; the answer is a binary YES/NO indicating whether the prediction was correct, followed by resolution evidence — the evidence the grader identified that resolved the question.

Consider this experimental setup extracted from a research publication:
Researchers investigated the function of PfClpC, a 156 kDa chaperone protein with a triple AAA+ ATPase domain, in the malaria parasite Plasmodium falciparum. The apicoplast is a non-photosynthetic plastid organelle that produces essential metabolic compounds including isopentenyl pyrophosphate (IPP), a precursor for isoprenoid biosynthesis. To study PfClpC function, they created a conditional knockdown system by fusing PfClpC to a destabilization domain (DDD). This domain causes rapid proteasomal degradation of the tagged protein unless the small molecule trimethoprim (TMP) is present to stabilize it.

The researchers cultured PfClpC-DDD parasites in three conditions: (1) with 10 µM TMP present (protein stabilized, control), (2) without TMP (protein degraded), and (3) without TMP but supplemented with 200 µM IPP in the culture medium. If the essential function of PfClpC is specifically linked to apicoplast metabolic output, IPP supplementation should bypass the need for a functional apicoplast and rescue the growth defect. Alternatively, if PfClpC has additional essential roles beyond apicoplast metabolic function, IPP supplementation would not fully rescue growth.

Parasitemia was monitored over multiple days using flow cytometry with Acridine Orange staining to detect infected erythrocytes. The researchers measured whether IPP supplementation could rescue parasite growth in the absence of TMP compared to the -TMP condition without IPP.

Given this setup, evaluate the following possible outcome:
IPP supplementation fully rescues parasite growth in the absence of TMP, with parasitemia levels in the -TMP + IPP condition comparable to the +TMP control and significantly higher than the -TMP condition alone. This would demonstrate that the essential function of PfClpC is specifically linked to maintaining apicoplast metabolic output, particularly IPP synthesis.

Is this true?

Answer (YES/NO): YES